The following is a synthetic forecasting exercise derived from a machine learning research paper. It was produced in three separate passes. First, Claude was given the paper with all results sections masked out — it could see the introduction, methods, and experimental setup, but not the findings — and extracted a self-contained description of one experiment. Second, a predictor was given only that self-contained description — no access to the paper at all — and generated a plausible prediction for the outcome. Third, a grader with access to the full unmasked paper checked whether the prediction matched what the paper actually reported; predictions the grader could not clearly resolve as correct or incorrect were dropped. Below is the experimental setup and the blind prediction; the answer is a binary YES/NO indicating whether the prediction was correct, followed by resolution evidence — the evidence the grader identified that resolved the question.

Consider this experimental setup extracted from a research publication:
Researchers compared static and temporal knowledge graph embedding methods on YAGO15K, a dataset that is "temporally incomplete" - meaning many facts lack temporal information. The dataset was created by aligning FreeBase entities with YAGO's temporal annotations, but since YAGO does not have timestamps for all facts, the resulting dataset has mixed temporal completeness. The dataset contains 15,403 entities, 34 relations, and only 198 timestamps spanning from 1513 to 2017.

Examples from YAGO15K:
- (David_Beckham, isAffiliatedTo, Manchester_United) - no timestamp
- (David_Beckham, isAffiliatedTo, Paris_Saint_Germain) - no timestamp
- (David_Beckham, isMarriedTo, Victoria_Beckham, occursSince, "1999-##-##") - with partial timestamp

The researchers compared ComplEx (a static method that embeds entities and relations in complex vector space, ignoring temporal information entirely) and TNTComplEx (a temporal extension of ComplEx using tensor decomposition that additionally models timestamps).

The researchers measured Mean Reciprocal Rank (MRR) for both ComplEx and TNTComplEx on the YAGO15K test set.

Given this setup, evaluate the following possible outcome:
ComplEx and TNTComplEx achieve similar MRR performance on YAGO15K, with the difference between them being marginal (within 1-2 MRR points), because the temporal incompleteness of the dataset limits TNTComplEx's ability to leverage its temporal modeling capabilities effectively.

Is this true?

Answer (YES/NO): YES